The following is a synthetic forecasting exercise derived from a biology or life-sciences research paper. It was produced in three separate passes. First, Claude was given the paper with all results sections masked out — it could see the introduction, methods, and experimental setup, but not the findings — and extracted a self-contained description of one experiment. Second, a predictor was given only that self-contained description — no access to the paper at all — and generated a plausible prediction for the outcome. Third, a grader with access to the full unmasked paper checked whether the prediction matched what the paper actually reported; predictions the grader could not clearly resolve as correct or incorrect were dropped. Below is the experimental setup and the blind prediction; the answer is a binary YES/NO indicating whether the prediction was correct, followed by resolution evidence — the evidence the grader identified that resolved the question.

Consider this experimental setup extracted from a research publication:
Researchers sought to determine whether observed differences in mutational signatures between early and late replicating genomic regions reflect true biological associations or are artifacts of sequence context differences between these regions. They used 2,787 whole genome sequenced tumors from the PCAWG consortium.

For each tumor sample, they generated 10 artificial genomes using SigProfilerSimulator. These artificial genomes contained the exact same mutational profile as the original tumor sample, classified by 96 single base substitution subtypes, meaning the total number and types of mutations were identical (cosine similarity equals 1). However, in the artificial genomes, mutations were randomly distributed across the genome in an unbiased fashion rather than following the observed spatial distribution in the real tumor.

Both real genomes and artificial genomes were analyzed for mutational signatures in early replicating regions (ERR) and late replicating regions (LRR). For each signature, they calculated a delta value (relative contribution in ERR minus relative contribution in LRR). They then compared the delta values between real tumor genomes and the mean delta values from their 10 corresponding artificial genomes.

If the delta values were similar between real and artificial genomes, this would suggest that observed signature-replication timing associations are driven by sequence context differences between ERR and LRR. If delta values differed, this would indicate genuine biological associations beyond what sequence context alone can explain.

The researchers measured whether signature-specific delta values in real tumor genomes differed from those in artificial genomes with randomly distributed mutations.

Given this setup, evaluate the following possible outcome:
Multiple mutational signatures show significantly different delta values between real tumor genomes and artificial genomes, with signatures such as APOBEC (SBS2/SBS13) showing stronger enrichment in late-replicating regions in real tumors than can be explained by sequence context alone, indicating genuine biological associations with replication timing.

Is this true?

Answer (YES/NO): NO